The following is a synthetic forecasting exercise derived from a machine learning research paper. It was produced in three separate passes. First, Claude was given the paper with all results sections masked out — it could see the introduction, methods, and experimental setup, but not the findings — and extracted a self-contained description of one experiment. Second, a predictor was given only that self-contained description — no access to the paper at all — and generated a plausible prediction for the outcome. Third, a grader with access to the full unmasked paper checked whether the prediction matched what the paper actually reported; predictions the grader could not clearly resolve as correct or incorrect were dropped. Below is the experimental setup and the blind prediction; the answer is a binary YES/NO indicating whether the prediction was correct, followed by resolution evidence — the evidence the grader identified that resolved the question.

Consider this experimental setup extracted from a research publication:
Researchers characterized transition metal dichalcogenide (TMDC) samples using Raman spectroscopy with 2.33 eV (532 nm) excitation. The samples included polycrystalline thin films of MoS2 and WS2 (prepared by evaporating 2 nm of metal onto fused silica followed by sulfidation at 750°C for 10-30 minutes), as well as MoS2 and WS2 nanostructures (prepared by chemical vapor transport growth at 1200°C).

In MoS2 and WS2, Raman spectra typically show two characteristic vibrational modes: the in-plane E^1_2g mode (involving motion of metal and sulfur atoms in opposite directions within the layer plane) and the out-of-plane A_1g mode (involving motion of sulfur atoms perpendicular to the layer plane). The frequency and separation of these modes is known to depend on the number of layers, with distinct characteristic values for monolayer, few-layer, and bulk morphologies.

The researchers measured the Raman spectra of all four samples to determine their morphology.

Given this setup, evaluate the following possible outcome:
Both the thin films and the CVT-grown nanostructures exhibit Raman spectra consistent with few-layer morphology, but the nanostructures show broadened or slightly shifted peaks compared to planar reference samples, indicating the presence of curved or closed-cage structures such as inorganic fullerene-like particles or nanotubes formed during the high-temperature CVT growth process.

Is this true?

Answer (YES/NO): NO